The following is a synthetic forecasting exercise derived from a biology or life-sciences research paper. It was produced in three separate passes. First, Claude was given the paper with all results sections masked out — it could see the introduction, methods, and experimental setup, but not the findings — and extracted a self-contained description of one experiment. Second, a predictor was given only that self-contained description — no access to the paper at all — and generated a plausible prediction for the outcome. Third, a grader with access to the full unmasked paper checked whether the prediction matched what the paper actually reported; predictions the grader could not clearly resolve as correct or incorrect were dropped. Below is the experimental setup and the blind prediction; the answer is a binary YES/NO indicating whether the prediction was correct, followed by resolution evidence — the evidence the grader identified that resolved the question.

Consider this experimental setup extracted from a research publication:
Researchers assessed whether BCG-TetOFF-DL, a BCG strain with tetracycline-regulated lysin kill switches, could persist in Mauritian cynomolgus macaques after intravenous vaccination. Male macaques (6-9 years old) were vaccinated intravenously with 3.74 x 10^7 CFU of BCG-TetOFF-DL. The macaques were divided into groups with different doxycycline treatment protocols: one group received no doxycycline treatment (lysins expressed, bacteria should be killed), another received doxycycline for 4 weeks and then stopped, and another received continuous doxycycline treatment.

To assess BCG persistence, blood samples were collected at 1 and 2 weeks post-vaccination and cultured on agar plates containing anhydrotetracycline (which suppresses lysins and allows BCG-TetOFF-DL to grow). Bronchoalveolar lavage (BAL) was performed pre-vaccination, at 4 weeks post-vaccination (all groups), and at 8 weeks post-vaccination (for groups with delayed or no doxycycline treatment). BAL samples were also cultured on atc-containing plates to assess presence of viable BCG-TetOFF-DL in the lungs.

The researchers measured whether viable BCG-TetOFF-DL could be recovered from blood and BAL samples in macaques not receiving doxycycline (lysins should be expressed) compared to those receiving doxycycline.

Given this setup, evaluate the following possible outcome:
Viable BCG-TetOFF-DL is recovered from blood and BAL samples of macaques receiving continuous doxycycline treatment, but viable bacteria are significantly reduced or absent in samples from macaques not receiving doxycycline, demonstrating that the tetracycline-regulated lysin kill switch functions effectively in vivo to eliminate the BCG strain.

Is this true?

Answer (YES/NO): NO